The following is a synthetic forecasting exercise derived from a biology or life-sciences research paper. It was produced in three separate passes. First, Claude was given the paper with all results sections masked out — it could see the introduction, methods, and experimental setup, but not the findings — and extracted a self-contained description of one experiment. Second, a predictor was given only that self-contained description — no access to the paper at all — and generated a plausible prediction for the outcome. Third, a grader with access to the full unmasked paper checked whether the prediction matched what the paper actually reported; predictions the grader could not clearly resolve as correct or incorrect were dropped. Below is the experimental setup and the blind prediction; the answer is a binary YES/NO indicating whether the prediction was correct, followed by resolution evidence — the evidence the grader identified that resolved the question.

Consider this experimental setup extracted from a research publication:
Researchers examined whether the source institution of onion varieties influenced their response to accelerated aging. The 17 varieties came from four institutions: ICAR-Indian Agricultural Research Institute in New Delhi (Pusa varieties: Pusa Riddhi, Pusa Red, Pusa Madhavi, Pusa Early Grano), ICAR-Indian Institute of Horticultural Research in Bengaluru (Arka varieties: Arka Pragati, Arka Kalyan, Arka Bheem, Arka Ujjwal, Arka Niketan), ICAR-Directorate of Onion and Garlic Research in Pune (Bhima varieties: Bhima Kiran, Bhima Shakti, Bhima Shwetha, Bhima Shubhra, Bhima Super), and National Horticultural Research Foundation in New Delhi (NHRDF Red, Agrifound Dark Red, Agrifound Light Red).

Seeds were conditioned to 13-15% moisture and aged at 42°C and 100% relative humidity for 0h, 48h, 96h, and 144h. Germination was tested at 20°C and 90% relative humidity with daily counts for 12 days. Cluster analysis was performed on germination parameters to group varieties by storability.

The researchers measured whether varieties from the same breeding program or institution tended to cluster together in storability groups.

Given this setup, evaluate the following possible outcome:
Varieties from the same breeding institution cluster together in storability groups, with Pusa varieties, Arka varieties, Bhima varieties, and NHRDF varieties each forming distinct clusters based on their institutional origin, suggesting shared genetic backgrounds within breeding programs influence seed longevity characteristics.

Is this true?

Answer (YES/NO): NO